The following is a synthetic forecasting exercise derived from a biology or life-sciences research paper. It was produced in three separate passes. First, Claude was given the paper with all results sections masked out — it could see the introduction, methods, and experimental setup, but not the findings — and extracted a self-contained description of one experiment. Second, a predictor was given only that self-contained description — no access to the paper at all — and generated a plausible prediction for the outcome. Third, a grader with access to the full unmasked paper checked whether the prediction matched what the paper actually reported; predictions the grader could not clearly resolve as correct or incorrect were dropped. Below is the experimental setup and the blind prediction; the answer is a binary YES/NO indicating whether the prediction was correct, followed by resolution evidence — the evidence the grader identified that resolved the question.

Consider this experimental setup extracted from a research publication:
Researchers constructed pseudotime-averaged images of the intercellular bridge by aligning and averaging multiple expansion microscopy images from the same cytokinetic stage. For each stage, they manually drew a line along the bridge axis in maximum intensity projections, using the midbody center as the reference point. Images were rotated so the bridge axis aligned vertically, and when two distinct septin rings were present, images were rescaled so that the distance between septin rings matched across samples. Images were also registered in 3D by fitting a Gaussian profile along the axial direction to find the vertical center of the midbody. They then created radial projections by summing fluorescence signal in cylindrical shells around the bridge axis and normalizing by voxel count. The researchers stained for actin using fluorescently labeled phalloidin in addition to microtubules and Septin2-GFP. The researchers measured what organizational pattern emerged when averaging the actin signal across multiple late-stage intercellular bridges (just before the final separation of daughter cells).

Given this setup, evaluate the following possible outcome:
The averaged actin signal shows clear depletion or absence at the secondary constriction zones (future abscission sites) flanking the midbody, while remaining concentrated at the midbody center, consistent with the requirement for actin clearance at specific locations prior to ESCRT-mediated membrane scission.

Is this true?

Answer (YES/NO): NO